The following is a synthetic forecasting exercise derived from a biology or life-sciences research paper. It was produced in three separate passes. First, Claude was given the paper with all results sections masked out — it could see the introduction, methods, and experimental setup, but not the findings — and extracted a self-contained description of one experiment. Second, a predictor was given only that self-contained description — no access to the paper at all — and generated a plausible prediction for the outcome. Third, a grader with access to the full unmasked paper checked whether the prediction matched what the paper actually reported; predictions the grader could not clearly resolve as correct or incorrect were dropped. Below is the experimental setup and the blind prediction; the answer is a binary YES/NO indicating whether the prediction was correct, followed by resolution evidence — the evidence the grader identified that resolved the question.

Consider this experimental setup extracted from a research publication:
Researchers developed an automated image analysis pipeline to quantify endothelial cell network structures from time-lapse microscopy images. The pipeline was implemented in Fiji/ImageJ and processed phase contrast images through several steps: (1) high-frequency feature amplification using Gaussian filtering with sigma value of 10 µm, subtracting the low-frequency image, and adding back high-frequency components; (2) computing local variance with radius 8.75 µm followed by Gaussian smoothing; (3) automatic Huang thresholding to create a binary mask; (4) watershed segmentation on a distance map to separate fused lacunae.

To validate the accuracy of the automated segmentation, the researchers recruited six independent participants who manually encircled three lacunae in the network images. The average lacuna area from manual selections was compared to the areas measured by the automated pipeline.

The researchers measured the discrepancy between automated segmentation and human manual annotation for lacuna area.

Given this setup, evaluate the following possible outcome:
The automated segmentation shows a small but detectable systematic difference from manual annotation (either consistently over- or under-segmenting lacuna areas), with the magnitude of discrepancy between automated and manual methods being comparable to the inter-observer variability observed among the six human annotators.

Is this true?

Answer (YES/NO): YES